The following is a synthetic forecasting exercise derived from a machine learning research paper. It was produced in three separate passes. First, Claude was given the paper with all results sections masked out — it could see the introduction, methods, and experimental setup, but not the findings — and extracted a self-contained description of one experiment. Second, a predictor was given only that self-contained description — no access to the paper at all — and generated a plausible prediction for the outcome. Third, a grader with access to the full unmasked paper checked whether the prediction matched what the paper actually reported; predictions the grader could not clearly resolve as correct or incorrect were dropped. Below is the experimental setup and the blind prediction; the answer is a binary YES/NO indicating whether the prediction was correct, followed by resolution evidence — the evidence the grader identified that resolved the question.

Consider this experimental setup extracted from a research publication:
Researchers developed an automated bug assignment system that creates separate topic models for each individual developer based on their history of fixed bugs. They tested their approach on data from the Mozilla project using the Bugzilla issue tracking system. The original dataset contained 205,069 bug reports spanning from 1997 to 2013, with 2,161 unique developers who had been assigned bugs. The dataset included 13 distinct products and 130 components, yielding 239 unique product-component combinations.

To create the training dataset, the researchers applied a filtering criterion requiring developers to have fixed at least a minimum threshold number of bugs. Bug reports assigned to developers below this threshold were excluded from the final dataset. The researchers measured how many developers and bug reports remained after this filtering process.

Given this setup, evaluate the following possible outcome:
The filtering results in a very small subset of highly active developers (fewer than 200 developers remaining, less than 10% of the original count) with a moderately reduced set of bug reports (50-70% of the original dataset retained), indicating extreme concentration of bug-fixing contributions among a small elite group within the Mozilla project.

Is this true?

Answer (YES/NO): NO